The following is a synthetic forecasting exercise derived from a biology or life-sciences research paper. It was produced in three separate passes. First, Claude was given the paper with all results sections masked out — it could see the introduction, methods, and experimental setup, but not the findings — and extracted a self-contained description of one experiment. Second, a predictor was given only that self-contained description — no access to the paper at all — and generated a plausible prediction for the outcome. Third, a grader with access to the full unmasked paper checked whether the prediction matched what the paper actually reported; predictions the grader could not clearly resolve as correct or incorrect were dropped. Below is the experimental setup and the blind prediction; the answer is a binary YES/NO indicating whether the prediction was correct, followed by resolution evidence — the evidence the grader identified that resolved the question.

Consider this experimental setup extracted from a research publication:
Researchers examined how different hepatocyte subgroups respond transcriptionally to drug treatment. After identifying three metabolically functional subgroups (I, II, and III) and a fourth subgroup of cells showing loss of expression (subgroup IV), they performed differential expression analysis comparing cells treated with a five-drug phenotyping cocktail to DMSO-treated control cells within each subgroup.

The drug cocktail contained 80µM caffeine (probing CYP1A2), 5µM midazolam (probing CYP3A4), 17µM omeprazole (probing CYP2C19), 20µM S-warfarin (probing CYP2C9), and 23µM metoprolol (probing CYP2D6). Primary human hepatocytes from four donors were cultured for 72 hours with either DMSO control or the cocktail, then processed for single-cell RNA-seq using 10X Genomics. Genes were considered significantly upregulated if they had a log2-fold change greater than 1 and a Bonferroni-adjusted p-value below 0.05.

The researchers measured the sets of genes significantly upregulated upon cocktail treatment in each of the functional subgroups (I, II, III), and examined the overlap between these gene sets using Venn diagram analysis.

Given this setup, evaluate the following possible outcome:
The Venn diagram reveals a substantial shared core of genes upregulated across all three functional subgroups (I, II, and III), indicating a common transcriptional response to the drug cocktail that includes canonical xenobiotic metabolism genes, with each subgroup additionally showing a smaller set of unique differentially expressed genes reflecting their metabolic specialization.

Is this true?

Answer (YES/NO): NO